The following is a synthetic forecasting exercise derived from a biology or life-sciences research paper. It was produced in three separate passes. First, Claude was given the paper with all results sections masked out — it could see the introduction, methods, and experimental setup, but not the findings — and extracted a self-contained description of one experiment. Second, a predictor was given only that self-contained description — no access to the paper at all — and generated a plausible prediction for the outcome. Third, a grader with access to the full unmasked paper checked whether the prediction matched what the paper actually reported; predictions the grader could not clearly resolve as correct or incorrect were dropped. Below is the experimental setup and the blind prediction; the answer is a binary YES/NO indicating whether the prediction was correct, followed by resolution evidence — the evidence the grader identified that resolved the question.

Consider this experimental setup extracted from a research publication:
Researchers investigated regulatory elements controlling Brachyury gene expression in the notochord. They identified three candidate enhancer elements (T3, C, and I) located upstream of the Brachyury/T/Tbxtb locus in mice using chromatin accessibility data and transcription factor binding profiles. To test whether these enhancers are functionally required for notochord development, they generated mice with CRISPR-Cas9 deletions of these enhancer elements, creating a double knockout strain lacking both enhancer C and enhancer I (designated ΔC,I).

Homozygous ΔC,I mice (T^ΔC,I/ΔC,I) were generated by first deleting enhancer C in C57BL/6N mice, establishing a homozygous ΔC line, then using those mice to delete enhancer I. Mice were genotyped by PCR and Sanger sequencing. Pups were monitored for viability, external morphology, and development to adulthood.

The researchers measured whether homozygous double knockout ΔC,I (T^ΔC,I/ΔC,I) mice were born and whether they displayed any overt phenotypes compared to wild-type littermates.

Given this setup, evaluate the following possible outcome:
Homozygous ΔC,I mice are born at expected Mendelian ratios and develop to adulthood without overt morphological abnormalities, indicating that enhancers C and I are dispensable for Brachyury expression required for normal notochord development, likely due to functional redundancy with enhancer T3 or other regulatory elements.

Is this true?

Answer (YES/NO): NO